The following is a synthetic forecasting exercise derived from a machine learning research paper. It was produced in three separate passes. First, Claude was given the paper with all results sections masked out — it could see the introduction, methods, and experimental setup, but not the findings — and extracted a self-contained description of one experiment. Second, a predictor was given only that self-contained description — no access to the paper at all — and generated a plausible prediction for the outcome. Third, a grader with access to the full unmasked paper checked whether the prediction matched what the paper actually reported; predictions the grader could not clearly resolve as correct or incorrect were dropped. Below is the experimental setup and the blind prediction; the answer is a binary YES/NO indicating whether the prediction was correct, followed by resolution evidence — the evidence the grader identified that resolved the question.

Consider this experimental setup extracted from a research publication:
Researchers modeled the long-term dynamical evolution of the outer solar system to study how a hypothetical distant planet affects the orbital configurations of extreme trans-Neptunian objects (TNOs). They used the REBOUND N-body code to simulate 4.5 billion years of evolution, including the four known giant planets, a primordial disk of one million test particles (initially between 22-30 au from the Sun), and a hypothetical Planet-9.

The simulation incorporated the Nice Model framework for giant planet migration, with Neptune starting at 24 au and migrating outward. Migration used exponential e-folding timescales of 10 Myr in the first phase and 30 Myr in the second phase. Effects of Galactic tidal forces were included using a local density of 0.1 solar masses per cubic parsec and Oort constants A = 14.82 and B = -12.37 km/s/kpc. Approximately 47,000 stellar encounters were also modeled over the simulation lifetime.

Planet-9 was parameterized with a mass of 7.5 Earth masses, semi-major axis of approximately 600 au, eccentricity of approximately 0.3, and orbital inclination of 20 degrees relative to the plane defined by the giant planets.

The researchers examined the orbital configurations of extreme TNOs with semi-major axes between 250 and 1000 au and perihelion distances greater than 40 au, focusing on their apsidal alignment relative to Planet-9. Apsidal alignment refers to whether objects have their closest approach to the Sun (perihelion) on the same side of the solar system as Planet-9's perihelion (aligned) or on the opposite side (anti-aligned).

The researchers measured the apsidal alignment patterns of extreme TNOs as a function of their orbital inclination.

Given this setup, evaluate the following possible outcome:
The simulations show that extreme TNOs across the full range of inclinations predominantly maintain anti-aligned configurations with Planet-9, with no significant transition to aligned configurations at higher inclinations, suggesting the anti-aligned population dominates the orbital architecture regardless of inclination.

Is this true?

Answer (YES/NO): NO